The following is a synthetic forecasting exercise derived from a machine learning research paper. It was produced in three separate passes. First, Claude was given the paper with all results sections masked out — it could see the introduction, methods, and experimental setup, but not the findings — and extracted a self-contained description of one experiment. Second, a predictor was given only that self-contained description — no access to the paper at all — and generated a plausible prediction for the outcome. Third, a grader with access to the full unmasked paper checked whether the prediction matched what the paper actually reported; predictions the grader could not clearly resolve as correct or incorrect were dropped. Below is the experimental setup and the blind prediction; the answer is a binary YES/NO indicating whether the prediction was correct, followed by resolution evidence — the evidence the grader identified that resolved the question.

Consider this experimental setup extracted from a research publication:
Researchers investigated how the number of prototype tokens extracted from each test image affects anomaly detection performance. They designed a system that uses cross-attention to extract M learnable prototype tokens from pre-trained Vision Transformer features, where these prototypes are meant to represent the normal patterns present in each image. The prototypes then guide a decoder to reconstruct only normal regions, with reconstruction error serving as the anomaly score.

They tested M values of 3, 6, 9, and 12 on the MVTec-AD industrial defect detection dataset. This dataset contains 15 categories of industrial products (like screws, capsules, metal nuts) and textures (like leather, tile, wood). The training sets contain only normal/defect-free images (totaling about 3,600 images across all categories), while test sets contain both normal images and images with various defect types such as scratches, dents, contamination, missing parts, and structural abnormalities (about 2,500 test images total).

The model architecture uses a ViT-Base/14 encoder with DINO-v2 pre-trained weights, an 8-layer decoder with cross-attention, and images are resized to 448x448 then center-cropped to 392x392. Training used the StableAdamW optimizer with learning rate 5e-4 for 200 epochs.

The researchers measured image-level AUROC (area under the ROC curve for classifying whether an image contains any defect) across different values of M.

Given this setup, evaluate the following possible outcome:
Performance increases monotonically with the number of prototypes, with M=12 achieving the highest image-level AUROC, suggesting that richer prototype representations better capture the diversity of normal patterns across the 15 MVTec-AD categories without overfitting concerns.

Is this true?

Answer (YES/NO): NO